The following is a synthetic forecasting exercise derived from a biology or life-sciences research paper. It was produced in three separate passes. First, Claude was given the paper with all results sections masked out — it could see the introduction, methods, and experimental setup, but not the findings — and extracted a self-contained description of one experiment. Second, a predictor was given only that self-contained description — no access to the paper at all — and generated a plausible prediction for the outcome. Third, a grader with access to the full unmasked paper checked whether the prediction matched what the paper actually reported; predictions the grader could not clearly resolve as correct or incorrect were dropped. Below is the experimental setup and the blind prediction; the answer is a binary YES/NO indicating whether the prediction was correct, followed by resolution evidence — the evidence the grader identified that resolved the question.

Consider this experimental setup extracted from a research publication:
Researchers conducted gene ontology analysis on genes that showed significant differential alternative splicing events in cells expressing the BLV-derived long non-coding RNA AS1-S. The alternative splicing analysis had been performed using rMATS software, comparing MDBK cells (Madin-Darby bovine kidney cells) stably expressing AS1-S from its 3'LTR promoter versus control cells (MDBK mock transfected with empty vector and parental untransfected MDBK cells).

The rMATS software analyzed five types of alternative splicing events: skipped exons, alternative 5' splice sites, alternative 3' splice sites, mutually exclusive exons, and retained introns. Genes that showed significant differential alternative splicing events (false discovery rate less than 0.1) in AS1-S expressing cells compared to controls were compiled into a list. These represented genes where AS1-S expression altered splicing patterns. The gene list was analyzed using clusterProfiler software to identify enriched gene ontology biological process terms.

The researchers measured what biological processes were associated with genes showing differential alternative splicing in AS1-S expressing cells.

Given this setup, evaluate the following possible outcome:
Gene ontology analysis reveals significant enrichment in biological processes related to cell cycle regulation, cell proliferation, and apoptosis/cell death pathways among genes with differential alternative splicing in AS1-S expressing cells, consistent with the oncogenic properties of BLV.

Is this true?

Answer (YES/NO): NO